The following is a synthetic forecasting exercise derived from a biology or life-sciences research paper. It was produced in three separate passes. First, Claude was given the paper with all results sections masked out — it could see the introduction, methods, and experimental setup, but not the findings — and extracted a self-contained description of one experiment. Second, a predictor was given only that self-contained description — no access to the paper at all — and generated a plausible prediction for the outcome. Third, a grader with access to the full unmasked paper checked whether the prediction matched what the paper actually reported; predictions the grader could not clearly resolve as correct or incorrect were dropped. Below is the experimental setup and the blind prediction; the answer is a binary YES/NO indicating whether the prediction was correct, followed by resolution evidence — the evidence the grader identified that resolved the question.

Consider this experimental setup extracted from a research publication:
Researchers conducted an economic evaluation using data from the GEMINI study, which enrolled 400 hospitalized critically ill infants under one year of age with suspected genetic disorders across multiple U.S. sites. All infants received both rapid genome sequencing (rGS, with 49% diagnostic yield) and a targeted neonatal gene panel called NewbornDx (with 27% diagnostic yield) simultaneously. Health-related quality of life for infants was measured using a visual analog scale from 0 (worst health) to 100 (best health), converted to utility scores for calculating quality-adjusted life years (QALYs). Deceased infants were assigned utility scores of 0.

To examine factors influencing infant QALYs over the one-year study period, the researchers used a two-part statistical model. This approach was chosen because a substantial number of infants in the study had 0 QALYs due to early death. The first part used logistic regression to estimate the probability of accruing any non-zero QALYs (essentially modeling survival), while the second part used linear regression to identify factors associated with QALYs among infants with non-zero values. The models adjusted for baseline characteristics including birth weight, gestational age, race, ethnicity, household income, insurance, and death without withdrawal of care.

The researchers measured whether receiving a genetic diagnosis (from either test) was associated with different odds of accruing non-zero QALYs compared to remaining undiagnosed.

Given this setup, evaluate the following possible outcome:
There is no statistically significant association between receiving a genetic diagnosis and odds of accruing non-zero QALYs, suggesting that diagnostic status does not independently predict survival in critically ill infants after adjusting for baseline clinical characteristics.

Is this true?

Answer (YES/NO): YES